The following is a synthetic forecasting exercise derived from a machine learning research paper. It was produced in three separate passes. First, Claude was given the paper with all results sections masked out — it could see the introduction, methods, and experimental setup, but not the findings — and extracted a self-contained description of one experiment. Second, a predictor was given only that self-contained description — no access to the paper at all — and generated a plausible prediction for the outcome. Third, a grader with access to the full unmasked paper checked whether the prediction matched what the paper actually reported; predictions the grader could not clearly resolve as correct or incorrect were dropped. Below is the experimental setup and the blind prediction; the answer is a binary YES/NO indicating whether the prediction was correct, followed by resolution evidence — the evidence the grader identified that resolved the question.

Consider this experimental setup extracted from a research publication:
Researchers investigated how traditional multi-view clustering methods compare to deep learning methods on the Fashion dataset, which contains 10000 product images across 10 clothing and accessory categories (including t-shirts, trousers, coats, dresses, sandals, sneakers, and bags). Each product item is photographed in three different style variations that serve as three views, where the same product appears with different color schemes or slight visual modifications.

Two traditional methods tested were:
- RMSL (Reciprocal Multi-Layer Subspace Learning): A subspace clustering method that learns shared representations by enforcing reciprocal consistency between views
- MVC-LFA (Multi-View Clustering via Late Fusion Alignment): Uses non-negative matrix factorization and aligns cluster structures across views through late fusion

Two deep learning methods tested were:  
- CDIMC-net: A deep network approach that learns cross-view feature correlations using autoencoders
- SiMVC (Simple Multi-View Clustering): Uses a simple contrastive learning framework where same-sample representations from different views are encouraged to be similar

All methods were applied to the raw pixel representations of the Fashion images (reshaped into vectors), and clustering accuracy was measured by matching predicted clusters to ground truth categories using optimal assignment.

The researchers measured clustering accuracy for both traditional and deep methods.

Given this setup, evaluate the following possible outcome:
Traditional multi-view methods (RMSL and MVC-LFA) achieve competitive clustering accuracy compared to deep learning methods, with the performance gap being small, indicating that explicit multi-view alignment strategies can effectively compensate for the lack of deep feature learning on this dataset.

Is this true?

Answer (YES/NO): NO